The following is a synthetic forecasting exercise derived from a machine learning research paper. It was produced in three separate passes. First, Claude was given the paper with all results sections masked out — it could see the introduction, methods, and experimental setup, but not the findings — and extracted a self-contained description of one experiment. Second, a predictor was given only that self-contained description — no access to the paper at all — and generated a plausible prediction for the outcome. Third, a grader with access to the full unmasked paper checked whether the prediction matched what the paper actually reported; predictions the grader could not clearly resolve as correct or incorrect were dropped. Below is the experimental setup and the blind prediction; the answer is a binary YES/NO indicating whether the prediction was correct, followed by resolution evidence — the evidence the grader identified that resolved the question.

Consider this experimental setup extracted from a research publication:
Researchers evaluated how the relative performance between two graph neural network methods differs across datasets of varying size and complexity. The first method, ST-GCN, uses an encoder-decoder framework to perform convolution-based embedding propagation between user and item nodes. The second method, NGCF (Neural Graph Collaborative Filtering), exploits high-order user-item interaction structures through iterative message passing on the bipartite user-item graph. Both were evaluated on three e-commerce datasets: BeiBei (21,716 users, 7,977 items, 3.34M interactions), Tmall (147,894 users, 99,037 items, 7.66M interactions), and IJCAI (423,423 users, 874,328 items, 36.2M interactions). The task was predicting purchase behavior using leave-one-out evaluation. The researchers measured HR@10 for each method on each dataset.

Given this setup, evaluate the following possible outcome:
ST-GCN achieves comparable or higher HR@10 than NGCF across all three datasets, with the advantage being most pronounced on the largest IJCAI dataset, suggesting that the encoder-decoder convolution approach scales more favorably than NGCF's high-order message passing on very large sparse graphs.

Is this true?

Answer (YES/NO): NO